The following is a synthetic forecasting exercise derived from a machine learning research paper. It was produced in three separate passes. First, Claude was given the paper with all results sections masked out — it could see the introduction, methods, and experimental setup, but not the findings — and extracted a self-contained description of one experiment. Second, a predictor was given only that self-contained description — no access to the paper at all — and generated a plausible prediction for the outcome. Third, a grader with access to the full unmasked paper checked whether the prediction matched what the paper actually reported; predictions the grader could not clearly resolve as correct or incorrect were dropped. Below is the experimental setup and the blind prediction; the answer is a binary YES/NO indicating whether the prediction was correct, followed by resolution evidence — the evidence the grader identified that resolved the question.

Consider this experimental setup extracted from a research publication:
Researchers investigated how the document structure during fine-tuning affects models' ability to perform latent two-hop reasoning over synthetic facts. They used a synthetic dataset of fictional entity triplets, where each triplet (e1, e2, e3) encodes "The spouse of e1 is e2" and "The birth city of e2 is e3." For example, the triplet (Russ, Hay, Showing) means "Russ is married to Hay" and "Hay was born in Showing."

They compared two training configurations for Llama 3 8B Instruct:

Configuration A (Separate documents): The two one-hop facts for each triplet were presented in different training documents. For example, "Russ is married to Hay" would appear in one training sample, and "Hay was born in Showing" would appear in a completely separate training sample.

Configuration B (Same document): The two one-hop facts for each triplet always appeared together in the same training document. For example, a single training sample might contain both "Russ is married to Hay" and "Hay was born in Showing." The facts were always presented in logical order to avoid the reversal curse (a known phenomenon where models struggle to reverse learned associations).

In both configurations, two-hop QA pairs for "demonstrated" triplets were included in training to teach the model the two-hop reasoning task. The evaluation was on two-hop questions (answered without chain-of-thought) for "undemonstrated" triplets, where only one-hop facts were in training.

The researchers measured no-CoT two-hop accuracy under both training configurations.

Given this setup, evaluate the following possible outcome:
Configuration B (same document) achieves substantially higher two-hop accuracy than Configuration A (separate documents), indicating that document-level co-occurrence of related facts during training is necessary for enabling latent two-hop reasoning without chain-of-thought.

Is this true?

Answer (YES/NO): NO